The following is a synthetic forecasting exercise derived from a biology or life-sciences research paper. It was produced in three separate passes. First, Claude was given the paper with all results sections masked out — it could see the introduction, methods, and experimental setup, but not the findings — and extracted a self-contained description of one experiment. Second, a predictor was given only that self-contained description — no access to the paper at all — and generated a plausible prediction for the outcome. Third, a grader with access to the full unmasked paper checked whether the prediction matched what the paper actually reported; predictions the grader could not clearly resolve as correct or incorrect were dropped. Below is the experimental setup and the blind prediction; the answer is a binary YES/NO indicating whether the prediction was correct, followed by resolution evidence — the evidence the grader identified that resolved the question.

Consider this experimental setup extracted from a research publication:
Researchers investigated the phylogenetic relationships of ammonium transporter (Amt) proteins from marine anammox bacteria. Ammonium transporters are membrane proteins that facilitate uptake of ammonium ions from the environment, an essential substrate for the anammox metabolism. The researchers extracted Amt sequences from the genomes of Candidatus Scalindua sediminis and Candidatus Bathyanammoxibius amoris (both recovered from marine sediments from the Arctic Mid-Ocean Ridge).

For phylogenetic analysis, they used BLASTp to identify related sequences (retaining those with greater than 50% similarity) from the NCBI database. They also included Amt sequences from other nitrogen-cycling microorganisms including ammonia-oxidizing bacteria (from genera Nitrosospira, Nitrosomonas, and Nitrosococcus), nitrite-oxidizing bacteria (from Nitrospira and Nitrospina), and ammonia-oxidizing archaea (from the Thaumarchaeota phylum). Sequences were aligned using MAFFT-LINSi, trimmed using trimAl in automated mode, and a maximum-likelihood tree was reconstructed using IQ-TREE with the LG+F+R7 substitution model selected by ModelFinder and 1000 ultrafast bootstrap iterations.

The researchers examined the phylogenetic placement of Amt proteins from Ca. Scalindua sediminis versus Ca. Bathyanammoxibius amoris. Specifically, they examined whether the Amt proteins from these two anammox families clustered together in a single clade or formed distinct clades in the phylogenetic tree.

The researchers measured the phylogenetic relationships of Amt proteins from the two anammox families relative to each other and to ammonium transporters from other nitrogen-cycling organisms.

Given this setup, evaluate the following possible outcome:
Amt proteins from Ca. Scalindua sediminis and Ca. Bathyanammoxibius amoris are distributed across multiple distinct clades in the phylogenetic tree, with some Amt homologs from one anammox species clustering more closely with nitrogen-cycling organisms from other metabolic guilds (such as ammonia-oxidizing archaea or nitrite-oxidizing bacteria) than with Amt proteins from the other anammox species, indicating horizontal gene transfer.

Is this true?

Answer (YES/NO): NO